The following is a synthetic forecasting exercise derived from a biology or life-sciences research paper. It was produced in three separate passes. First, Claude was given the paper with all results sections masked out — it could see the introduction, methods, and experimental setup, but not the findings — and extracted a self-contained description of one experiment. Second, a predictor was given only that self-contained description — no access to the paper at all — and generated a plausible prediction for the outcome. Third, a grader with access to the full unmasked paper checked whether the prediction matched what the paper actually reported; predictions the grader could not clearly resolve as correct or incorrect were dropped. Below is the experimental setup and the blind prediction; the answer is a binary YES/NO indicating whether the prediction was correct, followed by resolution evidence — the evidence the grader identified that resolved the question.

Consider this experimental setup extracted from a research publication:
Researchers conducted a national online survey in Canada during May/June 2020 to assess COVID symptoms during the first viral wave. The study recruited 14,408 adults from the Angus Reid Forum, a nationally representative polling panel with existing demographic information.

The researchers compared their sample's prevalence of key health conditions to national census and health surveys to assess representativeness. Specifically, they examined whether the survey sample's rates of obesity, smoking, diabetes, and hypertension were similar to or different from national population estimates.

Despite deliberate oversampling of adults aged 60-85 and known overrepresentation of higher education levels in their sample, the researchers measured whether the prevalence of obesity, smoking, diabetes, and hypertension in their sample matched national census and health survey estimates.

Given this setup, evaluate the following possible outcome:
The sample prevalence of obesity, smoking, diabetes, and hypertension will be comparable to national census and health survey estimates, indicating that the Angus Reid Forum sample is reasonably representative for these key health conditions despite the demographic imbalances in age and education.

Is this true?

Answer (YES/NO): YES